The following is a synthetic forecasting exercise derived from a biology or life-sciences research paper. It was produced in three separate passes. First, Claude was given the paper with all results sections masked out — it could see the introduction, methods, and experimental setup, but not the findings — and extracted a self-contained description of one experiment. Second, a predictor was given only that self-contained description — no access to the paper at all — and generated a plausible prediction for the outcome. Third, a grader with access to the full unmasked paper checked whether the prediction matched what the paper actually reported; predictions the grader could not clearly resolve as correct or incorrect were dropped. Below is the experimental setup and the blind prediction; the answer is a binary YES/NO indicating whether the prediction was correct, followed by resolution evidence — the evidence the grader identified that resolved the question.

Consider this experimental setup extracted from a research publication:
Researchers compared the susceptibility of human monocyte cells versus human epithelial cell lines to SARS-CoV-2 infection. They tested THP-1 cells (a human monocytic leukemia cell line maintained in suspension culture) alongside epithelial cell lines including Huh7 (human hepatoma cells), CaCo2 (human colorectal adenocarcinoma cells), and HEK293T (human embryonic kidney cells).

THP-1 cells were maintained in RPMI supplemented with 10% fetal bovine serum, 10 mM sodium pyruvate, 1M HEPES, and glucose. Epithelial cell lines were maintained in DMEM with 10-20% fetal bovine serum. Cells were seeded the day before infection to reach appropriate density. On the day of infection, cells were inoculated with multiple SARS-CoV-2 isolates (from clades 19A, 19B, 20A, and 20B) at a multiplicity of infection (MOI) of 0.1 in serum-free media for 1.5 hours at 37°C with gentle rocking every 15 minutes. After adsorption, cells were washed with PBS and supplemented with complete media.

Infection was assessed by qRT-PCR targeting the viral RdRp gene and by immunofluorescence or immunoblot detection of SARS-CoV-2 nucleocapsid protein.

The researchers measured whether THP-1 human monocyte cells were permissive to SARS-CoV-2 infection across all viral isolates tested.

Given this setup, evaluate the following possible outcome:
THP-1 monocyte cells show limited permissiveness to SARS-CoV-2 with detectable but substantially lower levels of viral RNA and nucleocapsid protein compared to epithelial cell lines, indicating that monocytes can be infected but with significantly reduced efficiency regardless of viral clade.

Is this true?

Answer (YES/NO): NO